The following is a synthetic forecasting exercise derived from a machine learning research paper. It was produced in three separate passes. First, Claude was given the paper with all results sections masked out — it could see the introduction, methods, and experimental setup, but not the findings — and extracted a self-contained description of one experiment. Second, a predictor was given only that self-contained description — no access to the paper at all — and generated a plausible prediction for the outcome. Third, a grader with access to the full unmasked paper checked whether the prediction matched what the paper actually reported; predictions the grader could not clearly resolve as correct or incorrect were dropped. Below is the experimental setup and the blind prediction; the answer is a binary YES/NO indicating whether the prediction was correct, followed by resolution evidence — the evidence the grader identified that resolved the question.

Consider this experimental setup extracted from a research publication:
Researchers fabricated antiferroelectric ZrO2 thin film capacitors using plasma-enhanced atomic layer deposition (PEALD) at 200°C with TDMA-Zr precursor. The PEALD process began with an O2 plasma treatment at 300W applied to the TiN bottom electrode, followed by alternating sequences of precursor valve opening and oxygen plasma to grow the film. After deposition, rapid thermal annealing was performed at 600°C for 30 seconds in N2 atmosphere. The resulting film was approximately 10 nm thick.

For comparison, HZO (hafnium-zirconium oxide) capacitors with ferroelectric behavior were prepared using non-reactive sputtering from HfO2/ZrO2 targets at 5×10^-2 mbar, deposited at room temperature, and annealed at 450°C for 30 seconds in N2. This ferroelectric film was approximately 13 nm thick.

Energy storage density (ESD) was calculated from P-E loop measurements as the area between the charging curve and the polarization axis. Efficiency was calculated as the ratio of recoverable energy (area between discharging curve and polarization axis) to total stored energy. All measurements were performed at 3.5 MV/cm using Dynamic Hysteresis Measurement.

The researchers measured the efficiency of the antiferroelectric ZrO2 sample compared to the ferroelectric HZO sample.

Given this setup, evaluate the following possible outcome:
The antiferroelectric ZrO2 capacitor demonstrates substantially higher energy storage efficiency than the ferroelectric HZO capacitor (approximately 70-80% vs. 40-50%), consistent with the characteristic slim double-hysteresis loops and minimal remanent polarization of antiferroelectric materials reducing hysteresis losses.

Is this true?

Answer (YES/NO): NO